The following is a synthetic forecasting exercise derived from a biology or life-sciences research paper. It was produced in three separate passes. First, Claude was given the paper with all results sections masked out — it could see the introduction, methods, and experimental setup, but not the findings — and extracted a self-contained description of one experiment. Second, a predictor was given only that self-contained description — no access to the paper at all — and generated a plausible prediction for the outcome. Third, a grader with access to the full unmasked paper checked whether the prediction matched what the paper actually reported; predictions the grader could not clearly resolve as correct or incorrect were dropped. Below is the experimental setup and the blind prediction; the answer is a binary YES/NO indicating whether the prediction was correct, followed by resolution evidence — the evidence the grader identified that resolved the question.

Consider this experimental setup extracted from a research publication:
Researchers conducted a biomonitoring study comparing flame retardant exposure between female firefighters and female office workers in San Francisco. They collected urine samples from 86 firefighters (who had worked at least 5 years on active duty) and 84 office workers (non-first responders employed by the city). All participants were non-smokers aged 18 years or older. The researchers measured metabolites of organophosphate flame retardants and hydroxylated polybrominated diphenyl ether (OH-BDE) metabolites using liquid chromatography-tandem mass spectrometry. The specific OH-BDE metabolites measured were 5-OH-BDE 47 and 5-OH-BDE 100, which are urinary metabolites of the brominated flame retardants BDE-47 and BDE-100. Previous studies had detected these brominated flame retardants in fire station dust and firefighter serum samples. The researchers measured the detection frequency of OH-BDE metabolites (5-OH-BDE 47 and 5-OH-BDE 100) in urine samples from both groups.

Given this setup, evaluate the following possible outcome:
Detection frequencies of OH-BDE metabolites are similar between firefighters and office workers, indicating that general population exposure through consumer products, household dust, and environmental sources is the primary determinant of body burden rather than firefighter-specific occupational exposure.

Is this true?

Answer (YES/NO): NO